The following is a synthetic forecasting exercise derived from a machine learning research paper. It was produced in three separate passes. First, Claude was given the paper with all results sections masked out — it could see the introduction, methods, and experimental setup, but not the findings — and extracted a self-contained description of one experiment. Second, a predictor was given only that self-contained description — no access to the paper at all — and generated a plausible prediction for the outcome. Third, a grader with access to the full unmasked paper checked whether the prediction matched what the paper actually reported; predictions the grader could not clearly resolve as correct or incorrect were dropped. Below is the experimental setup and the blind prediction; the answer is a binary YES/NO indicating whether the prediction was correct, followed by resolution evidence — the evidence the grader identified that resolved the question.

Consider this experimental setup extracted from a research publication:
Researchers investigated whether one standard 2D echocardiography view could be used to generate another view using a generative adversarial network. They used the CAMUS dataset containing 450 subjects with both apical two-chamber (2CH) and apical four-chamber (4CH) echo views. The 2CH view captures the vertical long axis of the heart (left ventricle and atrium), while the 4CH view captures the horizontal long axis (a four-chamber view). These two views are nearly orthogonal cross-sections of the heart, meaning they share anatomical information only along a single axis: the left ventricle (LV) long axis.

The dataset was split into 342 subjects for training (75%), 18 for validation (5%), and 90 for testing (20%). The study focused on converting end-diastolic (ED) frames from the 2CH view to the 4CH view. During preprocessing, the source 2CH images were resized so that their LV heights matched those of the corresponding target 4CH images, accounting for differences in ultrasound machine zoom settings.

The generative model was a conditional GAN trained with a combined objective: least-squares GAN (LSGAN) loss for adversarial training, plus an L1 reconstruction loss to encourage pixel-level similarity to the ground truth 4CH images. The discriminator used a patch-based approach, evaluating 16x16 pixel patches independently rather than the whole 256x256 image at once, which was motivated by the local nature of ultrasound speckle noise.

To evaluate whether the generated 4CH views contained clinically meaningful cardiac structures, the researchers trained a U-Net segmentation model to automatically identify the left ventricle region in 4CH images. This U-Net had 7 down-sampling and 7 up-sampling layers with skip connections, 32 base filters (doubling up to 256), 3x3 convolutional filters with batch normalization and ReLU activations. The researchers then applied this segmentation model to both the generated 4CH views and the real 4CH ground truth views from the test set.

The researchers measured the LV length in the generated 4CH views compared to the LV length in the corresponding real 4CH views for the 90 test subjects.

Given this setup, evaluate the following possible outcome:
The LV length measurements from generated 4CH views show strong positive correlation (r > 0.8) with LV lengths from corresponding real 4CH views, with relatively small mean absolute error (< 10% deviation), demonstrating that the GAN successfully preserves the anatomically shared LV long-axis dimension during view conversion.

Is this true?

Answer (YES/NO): NO